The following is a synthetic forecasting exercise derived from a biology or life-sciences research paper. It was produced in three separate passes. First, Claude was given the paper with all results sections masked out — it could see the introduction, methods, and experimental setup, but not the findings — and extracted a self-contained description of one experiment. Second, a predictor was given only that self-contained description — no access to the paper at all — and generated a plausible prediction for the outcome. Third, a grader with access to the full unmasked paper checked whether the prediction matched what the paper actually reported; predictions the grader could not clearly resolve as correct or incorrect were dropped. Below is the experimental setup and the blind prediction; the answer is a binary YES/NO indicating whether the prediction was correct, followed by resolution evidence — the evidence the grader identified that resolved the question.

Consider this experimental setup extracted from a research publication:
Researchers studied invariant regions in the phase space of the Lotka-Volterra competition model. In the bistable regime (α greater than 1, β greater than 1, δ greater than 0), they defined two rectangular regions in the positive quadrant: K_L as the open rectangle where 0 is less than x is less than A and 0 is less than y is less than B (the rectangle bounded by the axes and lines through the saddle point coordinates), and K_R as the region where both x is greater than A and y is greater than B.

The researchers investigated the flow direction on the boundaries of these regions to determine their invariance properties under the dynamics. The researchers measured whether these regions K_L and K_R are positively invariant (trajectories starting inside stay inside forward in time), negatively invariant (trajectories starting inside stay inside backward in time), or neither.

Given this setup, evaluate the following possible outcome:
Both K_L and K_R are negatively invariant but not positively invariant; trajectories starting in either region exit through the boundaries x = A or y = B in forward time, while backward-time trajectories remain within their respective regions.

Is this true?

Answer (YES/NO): YES